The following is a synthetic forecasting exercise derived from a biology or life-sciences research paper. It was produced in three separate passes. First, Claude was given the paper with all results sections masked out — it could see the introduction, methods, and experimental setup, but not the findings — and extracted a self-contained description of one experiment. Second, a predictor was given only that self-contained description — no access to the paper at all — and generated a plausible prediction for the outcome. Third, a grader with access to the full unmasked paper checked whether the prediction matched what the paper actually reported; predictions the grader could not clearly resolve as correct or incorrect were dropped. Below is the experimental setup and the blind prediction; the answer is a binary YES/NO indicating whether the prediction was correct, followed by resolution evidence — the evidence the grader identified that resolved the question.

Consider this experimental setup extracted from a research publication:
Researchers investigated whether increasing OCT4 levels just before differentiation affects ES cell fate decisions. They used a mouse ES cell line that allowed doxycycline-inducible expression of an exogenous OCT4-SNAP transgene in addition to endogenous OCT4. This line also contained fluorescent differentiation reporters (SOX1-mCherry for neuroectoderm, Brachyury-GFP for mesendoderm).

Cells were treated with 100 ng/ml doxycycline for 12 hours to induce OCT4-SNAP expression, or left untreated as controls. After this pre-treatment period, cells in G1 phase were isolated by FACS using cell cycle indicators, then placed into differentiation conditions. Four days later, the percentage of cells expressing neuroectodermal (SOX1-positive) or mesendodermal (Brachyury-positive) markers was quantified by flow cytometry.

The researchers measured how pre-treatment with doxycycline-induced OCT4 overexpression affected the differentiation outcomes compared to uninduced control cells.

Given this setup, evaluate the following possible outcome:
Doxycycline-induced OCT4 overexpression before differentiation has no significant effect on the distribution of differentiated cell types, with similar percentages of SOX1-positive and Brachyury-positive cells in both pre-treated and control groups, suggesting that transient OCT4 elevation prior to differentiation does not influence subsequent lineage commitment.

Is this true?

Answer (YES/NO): NO